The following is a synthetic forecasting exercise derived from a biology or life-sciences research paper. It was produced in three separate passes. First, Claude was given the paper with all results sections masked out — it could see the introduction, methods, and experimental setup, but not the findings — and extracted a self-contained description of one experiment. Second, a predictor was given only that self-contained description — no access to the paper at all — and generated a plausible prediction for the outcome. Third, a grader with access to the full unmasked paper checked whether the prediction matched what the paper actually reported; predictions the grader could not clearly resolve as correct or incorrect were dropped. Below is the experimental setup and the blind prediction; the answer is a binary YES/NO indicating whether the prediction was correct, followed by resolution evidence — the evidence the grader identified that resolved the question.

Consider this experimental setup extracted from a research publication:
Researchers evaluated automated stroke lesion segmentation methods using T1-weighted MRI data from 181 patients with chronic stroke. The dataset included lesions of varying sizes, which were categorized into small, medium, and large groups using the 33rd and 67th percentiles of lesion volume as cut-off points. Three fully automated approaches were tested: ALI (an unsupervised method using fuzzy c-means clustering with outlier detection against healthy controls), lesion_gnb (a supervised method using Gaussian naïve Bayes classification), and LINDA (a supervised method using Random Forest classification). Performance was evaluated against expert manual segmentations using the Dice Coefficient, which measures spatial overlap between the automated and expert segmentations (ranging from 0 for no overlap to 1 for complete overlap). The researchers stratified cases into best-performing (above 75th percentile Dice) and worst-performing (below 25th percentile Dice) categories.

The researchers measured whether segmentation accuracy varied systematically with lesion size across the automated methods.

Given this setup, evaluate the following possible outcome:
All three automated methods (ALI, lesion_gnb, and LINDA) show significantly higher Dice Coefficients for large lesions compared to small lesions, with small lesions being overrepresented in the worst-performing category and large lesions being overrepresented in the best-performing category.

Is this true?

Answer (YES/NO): YES